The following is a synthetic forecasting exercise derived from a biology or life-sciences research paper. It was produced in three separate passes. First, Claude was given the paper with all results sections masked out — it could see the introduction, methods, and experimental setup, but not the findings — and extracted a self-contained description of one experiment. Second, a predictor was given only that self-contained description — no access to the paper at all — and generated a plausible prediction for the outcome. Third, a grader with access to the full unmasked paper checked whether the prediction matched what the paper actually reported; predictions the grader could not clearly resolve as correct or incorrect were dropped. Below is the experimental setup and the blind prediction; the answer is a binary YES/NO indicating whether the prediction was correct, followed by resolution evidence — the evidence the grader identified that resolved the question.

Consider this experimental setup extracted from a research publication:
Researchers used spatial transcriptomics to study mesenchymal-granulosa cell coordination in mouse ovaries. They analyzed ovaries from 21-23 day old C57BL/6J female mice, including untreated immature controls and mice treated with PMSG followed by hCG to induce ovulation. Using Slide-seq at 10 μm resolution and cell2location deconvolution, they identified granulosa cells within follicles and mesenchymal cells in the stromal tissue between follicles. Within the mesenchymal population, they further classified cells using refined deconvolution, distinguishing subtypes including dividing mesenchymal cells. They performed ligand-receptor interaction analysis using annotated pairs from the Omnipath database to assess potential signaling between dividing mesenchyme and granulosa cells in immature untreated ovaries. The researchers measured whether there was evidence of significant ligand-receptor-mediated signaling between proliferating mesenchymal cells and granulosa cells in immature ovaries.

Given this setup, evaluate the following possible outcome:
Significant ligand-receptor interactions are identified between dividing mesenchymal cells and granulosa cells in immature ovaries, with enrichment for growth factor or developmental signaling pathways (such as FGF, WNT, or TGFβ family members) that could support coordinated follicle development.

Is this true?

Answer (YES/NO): YES